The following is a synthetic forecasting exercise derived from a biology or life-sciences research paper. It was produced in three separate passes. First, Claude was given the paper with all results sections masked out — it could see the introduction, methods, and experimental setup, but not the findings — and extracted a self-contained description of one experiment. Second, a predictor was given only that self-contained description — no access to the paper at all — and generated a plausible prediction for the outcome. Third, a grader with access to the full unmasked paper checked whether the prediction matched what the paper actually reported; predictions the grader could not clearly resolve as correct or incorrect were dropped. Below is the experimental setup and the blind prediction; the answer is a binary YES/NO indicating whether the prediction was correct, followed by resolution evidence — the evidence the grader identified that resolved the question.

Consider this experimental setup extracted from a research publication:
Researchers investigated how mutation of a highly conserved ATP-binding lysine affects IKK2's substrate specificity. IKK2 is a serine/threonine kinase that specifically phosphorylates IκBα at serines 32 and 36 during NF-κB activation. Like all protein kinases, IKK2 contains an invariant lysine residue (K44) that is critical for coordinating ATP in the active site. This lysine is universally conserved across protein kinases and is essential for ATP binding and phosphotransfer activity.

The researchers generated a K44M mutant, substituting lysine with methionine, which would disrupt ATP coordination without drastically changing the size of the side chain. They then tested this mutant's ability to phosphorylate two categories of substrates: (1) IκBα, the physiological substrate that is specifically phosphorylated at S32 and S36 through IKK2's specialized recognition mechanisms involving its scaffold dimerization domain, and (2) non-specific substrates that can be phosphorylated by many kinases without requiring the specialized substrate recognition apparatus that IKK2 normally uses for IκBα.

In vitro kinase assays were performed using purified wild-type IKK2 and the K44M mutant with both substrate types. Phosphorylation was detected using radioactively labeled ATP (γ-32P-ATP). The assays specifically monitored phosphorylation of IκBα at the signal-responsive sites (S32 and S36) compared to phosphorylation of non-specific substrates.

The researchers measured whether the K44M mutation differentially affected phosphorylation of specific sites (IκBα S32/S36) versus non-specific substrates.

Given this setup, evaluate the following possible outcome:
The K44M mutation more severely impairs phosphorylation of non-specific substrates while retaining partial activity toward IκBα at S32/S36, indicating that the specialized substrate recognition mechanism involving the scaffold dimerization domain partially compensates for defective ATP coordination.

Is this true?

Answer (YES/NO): NO